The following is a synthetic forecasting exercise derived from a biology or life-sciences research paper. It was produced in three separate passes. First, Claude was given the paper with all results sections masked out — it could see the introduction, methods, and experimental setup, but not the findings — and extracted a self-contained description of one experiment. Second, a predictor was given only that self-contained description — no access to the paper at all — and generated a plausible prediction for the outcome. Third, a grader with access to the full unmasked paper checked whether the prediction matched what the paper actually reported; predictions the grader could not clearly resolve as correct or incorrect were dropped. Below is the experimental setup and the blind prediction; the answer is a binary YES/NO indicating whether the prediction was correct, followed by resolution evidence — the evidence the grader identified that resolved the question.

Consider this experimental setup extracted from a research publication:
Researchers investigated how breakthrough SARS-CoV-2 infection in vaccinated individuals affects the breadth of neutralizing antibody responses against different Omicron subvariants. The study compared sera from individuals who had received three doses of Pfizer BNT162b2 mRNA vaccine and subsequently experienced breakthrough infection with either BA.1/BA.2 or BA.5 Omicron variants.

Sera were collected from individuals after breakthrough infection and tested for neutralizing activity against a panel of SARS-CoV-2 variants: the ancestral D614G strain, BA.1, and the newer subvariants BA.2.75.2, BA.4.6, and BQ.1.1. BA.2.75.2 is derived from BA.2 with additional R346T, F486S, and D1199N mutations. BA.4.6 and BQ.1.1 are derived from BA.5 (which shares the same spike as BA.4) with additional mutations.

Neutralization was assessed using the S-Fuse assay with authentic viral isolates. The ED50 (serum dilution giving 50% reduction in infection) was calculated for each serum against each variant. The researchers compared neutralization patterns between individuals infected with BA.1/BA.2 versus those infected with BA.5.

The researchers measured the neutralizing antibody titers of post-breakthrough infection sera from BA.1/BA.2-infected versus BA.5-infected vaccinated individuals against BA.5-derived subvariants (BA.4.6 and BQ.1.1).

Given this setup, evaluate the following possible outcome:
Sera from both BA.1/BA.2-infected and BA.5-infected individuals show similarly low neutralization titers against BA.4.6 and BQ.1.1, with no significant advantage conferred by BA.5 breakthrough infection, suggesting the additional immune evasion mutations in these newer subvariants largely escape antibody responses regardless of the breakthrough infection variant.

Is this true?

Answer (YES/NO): NO